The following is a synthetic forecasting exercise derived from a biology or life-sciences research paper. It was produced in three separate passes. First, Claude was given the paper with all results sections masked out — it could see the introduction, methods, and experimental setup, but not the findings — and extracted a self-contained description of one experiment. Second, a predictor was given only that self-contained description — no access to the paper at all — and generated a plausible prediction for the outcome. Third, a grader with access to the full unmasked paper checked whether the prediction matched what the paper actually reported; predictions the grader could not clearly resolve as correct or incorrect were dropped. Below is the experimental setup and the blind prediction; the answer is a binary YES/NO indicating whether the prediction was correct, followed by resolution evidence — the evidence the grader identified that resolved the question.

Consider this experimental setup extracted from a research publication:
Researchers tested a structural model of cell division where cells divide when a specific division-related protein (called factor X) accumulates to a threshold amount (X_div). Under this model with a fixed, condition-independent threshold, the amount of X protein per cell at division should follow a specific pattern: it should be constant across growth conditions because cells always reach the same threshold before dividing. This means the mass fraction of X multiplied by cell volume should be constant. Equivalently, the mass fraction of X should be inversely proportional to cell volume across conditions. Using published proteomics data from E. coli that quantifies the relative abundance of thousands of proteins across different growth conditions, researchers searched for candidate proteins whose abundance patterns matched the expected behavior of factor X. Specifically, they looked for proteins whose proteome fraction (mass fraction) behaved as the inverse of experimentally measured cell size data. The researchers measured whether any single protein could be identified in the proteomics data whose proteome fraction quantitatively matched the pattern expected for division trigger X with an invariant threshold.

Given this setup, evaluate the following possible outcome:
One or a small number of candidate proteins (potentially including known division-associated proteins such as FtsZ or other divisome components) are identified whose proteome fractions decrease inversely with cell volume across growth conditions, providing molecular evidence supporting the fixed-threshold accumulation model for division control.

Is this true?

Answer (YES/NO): NO